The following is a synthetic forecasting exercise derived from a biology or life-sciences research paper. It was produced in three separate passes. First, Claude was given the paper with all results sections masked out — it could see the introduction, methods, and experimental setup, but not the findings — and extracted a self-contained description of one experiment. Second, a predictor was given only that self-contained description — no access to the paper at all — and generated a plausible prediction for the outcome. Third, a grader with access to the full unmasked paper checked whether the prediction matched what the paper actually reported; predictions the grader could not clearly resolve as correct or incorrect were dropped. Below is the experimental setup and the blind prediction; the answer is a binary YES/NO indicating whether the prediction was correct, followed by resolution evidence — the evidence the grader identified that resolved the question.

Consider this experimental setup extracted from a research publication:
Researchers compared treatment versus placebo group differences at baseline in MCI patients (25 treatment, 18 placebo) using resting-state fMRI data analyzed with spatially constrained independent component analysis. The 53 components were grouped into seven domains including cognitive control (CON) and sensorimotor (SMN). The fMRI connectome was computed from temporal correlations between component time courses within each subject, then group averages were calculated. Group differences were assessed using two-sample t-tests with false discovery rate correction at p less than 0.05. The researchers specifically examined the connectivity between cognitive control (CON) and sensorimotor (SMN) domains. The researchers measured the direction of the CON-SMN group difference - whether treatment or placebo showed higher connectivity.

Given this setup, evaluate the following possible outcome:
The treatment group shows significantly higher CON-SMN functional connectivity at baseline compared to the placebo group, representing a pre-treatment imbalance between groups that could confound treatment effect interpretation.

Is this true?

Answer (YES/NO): NO